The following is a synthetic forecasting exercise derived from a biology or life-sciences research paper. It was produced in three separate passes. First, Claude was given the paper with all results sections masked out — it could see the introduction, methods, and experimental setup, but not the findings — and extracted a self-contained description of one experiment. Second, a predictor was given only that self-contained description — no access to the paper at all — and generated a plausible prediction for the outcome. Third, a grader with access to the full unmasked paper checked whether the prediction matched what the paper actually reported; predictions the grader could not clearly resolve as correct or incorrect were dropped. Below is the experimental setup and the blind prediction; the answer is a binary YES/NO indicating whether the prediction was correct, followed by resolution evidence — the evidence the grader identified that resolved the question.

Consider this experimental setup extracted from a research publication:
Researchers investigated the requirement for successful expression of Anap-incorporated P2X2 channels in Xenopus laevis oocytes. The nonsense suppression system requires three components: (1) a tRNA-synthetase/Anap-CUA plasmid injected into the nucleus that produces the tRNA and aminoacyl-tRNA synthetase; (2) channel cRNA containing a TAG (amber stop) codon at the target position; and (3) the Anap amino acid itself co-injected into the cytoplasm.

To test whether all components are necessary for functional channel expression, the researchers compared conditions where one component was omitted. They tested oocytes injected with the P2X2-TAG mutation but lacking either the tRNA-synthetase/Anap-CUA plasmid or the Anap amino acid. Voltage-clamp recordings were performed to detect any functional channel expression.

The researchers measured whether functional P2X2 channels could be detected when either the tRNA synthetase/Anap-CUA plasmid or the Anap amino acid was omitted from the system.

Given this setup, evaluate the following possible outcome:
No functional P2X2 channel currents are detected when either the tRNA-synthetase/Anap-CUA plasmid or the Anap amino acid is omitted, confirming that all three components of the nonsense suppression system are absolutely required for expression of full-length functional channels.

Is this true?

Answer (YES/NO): YES